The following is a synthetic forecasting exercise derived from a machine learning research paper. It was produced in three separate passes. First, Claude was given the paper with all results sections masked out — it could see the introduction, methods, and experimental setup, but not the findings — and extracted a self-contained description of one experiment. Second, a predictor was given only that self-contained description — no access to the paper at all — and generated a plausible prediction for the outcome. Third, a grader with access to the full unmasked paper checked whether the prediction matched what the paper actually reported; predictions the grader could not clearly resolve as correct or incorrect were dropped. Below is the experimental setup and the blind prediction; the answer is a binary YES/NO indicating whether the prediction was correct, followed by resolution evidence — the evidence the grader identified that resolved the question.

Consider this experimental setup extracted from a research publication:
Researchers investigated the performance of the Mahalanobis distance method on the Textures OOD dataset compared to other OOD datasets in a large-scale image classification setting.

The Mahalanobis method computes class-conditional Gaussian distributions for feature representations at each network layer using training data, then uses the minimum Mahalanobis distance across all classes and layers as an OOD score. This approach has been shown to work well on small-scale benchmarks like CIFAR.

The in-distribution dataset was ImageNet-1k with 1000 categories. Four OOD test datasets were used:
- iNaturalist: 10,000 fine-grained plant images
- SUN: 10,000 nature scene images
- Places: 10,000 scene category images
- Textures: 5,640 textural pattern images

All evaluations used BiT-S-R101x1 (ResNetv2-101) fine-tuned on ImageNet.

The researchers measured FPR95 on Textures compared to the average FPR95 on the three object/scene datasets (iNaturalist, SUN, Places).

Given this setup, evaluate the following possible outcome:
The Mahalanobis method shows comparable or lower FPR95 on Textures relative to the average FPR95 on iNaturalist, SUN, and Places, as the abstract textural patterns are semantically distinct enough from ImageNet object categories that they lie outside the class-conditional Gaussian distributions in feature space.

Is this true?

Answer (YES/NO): YES